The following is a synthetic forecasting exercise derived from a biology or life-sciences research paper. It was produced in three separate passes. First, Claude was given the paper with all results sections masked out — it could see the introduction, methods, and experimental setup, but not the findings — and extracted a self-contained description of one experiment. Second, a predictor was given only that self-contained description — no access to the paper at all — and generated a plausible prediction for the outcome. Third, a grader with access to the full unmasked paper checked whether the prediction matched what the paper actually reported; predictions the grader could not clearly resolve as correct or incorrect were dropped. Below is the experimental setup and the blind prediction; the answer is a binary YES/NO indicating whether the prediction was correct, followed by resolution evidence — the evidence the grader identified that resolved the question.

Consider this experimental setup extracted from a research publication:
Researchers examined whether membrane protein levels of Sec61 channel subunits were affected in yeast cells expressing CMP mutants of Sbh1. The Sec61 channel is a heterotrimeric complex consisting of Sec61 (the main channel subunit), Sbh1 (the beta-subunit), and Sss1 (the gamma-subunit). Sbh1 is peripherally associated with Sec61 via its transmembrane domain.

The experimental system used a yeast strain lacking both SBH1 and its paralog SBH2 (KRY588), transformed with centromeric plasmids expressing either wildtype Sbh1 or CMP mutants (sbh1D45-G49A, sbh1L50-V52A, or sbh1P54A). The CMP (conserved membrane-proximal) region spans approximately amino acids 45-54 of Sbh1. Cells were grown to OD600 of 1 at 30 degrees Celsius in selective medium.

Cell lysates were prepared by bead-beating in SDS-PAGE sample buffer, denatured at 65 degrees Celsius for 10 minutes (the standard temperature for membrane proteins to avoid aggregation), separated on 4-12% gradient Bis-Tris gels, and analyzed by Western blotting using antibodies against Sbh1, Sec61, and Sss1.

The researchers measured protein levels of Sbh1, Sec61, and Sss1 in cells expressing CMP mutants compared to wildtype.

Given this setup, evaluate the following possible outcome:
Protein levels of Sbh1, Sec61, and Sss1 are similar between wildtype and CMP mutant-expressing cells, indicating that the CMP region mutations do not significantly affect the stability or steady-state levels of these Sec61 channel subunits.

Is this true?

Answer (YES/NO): NO